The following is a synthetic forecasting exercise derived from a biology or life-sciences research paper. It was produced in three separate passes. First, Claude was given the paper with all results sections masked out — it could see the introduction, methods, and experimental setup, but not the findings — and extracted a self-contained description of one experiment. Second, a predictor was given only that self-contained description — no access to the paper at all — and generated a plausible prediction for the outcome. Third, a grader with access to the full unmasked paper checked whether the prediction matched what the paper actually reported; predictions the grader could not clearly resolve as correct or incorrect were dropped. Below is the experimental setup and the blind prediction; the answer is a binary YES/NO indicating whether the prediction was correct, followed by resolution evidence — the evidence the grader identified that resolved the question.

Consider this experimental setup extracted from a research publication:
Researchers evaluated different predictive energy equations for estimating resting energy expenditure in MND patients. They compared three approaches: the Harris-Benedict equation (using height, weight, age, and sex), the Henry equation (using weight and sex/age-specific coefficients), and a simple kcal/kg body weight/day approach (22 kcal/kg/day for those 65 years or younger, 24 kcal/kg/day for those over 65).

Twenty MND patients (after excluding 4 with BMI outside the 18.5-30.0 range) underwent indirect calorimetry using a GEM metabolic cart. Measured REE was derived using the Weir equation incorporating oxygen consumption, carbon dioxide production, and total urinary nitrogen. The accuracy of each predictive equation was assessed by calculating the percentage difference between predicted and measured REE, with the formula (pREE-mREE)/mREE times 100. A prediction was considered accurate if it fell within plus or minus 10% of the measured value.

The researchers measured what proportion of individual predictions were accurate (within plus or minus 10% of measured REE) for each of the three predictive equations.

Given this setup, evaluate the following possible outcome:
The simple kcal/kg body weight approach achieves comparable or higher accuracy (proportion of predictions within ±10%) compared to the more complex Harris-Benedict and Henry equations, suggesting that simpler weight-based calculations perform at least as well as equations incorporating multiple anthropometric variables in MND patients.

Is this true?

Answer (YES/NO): YES